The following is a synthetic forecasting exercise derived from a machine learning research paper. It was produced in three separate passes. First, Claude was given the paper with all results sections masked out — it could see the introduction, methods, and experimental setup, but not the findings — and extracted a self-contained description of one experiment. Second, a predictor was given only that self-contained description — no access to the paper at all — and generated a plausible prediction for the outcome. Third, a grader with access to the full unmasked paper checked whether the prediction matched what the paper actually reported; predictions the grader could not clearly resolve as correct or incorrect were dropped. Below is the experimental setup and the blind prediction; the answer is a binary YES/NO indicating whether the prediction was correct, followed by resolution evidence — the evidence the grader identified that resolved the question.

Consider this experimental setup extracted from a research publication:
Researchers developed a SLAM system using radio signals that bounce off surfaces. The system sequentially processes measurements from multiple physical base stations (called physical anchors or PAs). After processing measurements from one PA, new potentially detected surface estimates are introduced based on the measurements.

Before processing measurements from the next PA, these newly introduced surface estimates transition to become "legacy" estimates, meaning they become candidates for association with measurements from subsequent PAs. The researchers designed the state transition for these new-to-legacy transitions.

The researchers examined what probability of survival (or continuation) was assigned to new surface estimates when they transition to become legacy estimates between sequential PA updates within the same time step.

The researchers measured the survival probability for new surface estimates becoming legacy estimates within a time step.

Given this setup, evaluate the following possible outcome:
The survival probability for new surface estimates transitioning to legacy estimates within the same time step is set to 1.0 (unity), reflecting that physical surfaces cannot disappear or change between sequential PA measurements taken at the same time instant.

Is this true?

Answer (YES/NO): YES